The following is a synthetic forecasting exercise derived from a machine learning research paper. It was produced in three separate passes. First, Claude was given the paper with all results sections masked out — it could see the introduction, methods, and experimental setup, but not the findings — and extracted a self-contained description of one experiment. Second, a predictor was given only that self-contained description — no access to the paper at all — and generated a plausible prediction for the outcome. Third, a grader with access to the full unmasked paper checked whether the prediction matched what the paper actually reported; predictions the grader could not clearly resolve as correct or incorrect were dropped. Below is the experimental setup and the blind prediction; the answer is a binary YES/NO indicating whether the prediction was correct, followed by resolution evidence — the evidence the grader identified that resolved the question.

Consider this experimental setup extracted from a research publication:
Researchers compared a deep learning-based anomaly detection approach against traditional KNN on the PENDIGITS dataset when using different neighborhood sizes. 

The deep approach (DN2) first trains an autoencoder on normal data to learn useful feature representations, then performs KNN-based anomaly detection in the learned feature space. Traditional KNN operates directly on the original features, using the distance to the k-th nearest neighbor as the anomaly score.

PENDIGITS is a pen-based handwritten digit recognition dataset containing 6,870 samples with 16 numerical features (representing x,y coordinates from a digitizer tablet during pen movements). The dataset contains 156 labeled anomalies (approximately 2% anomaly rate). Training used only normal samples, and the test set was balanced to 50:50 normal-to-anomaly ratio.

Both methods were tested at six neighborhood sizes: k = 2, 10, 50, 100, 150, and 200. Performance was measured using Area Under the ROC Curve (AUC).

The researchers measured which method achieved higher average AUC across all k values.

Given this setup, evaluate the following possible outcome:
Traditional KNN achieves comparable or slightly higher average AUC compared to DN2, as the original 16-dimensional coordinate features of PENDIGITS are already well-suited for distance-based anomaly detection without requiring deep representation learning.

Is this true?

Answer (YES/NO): NO